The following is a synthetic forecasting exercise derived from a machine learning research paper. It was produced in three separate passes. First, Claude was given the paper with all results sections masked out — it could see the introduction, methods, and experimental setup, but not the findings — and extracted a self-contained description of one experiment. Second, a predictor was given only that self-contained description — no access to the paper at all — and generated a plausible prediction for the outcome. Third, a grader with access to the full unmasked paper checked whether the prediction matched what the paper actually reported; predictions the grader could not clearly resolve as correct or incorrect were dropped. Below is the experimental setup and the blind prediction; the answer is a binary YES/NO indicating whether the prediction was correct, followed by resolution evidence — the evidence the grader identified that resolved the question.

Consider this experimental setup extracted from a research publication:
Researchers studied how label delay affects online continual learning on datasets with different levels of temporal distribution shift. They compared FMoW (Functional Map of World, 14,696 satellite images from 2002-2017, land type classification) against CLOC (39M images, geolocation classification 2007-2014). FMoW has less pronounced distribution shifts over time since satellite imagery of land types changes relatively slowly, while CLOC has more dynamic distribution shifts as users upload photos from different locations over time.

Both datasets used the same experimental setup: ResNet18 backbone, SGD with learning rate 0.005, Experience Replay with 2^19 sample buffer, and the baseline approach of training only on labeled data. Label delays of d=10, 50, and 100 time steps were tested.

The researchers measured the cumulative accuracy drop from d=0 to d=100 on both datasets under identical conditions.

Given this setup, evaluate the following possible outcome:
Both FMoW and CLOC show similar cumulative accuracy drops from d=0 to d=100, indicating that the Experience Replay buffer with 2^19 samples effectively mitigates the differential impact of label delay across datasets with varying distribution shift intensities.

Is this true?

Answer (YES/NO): NO